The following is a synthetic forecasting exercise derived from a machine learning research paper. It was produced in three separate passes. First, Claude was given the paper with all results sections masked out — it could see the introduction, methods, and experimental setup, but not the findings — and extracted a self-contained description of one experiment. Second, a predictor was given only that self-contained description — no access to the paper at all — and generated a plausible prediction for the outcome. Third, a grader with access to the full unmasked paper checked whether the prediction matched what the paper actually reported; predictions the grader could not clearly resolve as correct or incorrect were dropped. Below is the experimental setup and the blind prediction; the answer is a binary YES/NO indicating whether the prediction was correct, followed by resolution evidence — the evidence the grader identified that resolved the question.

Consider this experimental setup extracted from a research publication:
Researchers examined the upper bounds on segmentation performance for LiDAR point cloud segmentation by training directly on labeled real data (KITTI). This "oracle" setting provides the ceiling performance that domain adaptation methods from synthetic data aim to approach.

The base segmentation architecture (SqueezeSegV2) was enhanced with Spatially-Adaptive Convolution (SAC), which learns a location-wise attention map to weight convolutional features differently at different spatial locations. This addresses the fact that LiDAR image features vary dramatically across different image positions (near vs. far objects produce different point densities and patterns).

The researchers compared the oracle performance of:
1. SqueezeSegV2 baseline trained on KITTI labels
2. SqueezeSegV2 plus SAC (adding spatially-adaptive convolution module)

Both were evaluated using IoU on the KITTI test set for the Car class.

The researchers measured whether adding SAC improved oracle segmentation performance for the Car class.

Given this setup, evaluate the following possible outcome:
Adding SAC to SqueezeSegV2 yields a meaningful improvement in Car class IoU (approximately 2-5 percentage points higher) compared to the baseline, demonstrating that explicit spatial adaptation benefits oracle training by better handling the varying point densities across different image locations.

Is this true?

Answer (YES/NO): NO